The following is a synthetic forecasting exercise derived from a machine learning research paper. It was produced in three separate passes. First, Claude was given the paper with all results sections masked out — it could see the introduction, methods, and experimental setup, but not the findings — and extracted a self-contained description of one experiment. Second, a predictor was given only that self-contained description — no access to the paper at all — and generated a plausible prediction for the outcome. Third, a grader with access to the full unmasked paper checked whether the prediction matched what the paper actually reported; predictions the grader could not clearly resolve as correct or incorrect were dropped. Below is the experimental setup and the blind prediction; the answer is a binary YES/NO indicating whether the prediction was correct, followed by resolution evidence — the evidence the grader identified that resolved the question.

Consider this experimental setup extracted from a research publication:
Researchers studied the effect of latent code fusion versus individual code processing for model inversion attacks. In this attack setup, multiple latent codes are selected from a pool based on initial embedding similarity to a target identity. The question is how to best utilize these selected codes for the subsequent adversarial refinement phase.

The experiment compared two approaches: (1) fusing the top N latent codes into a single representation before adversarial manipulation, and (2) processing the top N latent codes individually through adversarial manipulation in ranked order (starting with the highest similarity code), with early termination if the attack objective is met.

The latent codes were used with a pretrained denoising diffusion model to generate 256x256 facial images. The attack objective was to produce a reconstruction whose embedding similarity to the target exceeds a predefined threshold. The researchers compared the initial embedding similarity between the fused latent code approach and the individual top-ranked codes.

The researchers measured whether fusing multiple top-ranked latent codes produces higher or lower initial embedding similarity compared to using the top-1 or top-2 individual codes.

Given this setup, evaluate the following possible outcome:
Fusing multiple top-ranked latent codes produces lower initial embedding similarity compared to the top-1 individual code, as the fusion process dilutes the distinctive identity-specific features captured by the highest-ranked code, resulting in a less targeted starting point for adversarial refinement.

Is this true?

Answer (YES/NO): YES